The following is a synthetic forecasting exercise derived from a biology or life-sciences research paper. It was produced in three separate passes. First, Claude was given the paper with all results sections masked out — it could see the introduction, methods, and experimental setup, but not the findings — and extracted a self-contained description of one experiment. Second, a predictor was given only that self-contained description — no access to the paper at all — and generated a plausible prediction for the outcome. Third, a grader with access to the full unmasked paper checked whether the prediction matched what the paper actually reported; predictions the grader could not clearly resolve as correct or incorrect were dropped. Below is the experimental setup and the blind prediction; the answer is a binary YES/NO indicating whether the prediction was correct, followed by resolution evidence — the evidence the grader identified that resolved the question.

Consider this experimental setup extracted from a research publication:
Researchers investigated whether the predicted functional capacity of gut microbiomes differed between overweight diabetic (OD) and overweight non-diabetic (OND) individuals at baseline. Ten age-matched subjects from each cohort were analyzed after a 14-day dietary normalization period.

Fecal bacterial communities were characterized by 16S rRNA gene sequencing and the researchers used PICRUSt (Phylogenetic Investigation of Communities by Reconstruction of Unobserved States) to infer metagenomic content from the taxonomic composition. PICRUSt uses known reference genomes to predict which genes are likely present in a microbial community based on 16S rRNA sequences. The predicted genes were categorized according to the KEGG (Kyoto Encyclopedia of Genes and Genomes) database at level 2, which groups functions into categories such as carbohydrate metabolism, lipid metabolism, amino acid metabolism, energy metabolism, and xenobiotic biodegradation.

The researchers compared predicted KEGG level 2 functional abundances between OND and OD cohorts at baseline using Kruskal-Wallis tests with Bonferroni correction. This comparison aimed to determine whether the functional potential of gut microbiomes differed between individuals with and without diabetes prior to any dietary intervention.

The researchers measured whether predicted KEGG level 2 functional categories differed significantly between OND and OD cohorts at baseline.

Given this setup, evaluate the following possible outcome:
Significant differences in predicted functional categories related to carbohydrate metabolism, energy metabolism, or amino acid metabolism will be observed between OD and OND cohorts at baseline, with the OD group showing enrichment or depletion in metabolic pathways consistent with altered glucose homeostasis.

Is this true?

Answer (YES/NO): NO